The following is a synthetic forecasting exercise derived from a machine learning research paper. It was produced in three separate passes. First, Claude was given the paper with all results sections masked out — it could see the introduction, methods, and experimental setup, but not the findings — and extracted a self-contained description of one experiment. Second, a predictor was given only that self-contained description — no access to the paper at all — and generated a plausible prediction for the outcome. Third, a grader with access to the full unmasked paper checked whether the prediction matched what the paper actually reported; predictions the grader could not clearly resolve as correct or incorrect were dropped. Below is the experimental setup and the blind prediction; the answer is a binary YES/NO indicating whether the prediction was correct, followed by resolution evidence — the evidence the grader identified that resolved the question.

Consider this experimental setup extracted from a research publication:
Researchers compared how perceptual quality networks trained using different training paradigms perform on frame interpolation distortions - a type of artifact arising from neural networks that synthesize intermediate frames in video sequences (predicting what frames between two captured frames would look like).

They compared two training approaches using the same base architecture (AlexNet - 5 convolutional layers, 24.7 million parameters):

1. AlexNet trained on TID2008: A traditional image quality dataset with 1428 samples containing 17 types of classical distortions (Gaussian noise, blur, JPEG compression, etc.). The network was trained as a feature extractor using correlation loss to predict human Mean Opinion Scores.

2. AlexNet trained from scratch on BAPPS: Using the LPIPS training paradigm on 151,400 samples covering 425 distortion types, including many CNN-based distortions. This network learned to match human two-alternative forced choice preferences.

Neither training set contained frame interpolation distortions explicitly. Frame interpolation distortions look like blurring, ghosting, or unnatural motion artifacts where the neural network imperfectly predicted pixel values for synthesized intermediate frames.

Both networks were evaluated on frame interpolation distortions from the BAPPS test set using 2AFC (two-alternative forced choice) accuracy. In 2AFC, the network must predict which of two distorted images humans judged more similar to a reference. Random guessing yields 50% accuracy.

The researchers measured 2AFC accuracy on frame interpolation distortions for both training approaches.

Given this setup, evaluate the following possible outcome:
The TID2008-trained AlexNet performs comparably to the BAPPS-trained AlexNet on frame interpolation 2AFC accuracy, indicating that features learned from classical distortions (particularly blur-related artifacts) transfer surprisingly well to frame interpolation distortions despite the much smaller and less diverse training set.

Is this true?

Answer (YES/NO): NO